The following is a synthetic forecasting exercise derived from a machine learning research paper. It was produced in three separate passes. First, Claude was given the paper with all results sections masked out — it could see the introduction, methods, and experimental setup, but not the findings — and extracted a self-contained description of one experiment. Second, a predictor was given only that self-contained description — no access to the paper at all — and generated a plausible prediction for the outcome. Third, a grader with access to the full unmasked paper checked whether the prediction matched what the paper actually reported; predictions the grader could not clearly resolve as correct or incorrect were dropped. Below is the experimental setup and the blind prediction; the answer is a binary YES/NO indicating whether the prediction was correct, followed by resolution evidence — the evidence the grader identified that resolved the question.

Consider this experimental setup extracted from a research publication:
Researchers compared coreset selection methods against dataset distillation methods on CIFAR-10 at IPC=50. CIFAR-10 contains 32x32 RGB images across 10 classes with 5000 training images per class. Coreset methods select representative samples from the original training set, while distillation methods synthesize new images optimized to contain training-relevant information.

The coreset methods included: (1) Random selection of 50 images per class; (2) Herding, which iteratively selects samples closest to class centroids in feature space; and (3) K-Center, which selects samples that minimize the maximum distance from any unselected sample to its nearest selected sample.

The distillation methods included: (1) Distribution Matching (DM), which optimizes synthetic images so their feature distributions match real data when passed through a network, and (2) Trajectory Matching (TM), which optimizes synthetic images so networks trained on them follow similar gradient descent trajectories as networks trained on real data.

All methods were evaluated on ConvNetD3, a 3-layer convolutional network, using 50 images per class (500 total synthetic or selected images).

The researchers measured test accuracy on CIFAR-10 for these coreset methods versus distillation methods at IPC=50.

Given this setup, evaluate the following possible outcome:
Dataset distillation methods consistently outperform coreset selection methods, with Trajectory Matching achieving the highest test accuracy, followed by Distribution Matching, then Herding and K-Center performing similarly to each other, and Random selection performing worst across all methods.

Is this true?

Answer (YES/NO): NO